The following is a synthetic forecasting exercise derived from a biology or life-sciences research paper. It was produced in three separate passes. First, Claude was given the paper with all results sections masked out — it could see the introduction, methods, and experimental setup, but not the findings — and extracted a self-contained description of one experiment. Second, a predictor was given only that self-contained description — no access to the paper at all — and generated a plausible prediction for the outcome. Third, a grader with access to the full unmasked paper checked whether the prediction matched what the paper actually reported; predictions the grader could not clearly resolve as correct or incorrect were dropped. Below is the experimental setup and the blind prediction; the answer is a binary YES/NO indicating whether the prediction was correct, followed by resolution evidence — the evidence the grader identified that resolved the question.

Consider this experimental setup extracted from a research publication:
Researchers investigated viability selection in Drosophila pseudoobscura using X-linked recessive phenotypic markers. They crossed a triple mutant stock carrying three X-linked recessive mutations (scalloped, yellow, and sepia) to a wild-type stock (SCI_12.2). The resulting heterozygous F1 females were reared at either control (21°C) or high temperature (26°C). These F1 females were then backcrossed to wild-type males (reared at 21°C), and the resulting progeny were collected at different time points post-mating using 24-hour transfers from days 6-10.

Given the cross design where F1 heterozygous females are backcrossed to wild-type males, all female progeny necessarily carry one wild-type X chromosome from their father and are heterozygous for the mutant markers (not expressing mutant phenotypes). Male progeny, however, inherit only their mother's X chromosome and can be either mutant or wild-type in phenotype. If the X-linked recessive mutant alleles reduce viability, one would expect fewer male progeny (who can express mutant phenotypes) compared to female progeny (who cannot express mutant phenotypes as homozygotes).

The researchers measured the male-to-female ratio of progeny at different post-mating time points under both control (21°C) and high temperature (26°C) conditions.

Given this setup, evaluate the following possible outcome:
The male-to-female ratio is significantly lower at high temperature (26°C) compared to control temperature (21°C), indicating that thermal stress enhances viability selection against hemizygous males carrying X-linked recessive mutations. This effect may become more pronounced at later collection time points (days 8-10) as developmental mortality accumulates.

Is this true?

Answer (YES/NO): NO